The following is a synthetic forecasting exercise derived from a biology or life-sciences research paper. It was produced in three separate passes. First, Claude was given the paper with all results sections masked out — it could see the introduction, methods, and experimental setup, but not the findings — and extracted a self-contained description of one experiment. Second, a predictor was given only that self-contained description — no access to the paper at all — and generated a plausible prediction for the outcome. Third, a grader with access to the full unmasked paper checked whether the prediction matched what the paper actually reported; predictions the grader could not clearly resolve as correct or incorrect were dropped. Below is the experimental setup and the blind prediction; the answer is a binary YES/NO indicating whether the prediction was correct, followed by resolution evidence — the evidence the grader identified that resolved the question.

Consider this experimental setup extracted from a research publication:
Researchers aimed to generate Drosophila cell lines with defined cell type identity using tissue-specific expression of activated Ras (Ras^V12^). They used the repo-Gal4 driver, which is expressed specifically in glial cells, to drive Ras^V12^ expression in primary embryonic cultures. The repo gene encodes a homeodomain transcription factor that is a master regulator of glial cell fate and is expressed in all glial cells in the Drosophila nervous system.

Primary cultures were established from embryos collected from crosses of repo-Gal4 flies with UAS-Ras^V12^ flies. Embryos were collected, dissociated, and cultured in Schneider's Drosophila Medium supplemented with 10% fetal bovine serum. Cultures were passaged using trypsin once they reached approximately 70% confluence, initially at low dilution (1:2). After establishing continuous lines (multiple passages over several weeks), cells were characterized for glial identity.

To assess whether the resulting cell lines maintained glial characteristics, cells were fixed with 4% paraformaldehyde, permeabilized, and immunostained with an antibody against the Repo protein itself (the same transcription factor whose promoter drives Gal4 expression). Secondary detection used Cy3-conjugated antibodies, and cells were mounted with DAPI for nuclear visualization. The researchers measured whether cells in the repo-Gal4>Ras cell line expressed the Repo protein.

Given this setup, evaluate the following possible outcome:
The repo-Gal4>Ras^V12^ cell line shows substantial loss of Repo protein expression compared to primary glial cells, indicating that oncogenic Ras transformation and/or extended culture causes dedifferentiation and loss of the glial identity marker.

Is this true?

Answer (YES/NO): NO